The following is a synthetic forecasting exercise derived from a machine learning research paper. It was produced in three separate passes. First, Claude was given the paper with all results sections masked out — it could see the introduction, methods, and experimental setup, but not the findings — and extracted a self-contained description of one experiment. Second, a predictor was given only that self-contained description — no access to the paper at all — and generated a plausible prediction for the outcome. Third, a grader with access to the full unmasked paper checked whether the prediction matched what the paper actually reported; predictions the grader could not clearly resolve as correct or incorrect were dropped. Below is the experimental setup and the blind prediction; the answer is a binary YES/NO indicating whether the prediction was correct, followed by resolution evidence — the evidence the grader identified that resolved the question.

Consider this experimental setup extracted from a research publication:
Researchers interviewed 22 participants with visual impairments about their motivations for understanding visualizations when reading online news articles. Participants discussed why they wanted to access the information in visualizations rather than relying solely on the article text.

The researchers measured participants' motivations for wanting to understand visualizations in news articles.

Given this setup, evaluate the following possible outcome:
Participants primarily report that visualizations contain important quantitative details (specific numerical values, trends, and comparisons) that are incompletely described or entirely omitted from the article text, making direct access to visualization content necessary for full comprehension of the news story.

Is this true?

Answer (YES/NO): NO